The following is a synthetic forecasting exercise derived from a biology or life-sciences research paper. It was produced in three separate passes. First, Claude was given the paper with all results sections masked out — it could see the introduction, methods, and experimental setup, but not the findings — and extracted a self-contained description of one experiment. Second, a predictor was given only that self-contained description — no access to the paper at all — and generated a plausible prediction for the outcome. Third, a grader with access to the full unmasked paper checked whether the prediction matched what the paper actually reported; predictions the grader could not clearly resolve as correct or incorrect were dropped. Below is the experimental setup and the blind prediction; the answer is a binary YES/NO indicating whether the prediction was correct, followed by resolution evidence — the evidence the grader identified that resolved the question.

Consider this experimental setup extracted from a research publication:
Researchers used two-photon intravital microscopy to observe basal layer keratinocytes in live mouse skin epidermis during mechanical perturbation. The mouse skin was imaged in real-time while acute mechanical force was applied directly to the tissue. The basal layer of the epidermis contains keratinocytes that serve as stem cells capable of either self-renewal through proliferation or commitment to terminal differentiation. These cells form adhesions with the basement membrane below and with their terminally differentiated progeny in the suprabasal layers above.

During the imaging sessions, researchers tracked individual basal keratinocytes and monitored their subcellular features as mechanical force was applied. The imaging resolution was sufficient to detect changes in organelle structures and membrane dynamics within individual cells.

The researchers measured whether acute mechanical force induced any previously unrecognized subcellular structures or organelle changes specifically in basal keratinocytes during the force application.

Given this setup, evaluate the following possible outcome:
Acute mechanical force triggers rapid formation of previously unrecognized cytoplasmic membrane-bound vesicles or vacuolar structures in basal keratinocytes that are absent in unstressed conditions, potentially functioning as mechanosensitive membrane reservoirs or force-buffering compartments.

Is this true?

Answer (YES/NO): YES